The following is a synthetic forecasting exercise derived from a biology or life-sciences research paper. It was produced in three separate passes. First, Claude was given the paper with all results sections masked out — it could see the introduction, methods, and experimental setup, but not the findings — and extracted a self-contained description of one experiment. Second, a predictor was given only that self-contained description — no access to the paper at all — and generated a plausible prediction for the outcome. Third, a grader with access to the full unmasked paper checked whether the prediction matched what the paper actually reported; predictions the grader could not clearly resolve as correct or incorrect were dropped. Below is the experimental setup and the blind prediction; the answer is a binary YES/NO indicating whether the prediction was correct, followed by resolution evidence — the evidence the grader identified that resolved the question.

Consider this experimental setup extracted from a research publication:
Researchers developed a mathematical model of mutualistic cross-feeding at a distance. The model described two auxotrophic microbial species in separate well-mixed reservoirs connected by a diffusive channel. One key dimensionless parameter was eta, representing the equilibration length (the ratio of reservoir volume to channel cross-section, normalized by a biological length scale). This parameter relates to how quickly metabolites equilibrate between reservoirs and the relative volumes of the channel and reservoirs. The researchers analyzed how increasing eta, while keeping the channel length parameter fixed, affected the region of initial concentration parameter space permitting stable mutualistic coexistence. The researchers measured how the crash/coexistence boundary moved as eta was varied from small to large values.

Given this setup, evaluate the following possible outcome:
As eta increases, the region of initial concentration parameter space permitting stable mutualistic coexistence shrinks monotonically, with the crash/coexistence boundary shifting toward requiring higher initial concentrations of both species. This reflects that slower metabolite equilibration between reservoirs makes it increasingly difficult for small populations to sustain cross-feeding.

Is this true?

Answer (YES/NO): NO